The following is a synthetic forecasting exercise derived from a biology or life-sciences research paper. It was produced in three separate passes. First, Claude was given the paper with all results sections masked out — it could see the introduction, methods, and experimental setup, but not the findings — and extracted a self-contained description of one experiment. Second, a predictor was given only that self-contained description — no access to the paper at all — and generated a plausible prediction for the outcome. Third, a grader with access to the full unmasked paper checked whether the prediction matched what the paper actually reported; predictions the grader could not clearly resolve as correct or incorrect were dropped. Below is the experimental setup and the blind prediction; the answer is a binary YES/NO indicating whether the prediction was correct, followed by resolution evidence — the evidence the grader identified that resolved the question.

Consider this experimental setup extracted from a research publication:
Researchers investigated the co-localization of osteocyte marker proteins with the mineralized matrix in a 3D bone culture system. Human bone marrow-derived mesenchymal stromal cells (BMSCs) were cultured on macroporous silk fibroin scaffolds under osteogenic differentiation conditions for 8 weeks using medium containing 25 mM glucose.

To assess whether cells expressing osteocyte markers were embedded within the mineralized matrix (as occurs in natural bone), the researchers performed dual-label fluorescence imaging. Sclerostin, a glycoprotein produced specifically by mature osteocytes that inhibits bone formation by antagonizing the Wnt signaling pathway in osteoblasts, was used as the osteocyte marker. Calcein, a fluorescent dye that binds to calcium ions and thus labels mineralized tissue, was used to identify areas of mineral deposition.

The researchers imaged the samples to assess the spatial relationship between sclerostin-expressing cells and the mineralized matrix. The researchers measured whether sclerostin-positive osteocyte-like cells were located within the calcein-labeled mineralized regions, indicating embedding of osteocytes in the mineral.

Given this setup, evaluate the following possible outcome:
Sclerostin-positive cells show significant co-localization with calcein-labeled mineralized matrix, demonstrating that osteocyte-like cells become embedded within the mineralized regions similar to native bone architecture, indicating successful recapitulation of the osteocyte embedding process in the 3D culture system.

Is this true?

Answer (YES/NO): YES